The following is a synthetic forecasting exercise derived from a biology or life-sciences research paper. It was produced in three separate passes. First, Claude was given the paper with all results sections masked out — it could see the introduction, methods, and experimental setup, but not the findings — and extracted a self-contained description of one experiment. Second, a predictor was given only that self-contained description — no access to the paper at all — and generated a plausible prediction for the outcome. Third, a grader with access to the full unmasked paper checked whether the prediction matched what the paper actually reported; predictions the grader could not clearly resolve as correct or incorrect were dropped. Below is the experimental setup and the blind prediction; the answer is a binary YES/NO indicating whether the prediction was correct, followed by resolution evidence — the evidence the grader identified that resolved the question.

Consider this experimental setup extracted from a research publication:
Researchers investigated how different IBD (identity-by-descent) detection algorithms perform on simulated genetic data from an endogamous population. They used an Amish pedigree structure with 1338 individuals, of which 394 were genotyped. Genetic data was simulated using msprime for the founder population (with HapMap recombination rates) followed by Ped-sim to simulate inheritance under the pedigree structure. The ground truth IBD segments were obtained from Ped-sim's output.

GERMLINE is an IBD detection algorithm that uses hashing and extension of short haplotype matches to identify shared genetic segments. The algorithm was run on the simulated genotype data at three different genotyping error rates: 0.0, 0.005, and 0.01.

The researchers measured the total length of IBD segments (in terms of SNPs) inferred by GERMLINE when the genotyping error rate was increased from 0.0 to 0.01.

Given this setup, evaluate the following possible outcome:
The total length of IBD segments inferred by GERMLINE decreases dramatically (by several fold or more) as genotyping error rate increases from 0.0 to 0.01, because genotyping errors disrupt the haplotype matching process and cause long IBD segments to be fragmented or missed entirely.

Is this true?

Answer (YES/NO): YES